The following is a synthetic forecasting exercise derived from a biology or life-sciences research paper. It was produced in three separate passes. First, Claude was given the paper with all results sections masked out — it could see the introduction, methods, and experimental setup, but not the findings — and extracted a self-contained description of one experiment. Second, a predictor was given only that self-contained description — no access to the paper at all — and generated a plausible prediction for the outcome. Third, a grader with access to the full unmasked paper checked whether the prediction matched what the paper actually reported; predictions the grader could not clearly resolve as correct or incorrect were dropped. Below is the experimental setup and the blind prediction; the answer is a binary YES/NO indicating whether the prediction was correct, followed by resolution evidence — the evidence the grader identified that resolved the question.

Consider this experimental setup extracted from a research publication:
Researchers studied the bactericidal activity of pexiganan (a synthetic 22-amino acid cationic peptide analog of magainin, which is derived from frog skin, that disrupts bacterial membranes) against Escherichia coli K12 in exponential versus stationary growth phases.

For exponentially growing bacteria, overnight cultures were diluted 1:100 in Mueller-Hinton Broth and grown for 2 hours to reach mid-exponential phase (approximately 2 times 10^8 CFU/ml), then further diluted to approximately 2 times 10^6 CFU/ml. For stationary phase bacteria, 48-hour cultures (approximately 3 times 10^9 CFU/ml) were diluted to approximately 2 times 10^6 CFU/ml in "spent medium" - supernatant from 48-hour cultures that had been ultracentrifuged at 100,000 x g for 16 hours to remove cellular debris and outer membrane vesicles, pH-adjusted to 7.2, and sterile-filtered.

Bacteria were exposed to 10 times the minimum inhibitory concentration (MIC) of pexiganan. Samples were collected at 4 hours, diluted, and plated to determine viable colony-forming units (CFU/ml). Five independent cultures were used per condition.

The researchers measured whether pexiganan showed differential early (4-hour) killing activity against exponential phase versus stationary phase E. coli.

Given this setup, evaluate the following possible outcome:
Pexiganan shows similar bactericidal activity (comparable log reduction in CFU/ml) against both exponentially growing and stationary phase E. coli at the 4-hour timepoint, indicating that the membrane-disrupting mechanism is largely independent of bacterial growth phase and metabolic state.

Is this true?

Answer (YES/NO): NO